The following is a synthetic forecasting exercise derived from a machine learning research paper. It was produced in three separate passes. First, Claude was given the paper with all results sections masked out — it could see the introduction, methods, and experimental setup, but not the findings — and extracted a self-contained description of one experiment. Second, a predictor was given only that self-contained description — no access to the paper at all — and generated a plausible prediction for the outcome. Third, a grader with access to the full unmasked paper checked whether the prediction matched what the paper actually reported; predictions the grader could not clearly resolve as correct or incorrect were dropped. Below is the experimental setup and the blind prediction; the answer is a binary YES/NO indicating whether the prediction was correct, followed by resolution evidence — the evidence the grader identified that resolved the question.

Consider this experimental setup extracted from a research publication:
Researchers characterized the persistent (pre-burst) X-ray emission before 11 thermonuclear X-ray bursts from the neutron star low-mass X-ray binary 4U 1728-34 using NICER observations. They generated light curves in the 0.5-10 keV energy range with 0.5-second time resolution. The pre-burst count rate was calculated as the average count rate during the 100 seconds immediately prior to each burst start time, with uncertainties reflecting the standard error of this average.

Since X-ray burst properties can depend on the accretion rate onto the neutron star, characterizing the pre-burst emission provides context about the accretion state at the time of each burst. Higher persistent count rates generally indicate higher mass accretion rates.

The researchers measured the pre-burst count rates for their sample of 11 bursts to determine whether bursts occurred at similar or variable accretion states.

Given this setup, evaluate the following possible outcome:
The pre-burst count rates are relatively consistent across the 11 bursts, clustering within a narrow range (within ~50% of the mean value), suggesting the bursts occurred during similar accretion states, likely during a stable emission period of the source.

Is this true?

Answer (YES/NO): NO